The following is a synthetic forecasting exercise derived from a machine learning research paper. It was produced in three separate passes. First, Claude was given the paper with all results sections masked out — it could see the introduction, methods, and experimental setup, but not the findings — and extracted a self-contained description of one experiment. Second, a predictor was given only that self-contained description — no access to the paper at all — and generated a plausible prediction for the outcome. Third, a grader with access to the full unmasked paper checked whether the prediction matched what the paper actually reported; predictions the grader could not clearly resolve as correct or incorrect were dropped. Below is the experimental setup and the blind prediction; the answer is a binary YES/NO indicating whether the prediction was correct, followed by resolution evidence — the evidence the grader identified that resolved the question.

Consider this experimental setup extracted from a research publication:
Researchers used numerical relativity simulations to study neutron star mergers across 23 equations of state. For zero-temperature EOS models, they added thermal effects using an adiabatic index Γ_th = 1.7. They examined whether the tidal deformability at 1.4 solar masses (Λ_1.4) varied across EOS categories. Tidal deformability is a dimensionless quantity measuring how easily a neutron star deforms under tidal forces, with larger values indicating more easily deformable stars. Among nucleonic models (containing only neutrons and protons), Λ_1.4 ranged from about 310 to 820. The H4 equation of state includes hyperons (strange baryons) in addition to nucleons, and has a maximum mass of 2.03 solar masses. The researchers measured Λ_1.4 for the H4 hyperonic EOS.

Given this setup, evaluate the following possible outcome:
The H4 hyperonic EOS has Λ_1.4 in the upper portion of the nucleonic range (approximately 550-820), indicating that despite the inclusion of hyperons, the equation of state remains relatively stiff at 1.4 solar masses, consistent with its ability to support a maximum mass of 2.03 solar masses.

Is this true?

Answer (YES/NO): NO